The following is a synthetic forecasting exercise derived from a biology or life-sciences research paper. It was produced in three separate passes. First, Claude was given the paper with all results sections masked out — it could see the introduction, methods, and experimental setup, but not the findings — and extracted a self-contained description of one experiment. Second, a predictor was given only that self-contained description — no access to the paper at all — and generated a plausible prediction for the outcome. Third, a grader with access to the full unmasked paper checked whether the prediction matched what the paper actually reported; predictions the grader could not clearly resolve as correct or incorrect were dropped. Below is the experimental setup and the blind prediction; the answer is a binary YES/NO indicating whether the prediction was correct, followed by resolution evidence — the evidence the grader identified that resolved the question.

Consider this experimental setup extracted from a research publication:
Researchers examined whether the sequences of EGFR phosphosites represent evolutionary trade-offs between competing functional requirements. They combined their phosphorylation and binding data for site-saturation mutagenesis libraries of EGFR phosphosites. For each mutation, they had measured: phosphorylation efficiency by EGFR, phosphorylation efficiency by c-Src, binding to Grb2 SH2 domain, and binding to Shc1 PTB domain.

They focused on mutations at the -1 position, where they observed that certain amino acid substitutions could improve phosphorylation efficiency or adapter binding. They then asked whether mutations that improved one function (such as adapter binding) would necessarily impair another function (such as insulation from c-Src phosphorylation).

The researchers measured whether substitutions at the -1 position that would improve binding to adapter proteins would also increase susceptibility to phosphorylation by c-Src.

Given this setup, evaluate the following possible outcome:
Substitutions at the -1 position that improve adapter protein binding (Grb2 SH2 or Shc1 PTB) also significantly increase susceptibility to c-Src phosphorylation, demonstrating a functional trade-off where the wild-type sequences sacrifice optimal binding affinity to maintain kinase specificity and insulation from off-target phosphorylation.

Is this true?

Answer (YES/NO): YES